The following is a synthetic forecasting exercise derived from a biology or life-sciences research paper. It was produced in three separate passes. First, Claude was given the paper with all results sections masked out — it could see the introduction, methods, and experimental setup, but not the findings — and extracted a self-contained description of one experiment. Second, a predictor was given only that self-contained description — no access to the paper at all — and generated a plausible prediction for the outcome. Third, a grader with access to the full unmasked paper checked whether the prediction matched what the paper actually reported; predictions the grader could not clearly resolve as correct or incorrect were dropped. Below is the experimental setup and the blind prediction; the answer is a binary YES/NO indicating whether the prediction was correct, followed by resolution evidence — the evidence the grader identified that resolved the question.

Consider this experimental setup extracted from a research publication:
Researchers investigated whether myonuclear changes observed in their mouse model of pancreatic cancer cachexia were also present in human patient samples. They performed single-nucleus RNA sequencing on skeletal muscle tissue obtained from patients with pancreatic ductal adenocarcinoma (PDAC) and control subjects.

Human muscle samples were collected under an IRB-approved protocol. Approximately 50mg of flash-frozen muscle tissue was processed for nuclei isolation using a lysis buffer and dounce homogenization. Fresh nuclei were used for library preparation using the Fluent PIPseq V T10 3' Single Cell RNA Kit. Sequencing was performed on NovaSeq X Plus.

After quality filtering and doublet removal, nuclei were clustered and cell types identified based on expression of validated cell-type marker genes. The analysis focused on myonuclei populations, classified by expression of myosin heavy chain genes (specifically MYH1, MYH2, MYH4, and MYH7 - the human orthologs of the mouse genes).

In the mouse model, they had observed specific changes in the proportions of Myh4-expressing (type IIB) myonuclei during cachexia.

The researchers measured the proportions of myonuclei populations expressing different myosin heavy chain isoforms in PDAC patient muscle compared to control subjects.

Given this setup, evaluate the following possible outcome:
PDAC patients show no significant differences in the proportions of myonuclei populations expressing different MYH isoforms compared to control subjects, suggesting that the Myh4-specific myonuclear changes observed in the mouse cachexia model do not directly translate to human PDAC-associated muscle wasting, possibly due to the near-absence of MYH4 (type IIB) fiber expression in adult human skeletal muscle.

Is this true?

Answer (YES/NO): NO